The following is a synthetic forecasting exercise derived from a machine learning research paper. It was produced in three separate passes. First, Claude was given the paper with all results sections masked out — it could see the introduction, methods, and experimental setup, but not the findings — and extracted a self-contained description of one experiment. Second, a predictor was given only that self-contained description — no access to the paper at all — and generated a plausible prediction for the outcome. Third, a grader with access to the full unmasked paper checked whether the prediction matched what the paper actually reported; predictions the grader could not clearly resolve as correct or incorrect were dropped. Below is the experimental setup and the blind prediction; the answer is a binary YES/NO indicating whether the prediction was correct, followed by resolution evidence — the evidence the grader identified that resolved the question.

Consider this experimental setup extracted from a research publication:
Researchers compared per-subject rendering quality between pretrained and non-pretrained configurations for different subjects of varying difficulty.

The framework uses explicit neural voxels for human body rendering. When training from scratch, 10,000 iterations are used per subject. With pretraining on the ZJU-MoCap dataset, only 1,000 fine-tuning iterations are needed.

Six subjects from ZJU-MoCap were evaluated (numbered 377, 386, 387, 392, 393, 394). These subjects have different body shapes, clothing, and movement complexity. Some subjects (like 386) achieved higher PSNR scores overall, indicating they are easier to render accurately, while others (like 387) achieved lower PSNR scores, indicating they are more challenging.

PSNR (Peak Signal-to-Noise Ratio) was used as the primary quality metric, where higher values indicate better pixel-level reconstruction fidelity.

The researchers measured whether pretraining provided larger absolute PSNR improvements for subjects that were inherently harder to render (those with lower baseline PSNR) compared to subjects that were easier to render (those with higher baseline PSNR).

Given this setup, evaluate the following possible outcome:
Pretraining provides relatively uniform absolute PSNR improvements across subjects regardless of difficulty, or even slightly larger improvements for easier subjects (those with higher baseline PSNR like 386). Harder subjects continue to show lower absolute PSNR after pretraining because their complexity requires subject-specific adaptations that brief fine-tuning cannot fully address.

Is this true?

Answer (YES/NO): NO